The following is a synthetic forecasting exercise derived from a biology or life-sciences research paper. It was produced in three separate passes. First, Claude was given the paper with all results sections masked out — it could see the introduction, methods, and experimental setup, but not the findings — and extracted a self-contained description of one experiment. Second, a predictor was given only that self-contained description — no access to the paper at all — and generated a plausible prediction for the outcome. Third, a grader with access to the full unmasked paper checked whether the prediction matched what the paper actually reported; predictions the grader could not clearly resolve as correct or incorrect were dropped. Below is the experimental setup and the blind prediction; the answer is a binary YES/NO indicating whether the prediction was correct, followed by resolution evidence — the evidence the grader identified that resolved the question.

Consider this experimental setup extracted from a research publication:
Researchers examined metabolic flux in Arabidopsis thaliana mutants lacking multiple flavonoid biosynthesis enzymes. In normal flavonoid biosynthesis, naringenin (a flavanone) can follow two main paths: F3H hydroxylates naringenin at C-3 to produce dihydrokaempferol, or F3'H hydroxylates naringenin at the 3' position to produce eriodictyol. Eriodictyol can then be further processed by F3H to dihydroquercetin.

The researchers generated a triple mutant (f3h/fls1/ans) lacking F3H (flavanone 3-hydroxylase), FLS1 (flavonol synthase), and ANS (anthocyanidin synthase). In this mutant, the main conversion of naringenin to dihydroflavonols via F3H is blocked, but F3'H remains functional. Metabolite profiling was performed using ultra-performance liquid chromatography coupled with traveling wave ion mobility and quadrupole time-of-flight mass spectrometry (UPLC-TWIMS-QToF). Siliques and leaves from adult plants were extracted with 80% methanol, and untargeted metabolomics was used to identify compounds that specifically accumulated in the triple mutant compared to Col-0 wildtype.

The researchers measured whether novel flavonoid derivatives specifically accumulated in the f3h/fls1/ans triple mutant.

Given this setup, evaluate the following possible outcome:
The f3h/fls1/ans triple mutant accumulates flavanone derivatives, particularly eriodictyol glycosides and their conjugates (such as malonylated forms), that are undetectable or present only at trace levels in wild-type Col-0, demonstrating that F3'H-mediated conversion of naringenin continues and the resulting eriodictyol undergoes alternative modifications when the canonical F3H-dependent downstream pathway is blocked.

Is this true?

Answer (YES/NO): YES